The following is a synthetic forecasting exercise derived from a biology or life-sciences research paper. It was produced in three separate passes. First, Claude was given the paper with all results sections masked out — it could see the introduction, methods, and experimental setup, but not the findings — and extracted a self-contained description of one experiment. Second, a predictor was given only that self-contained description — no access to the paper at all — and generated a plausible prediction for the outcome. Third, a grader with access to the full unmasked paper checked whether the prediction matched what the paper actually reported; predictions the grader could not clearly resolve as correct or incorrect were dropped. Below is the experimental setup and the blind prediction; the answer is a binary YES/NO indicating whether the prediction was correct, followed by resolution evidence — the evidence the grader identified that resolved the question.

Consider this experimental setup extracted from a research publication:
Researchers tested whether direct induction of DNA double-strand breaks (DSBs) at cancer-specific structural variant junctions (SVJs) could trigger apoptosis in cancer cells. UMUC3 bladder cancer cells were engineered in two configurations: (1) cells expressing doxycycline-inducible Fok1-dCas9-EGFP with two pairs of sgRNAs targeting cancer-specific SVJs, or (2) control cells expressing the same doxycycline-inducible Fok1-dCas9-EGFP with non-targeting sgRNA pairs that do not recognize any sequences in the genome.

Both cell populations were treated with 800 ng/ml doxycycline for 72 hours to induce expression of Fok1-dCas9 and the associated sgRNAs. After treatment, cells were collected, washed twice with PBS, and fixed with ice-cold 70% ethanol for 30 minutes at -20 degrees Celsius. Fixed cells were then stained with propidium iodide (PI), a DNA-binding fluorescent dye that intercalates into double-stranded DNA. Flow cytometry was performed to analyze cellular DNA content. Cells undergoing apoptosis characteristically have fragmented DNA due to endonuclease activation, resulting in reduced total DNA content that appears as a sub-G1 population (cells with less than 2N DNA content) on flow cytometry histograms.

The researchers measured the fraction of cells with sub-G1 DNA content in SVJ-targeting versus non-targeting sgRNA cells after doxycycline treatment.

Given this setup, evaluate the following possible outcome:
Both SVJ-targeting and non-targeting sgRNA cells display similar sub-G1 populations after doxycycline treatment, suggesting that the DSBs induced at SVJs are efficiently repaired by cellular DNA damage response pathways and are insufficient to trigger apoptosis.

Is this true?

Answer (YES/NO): NO